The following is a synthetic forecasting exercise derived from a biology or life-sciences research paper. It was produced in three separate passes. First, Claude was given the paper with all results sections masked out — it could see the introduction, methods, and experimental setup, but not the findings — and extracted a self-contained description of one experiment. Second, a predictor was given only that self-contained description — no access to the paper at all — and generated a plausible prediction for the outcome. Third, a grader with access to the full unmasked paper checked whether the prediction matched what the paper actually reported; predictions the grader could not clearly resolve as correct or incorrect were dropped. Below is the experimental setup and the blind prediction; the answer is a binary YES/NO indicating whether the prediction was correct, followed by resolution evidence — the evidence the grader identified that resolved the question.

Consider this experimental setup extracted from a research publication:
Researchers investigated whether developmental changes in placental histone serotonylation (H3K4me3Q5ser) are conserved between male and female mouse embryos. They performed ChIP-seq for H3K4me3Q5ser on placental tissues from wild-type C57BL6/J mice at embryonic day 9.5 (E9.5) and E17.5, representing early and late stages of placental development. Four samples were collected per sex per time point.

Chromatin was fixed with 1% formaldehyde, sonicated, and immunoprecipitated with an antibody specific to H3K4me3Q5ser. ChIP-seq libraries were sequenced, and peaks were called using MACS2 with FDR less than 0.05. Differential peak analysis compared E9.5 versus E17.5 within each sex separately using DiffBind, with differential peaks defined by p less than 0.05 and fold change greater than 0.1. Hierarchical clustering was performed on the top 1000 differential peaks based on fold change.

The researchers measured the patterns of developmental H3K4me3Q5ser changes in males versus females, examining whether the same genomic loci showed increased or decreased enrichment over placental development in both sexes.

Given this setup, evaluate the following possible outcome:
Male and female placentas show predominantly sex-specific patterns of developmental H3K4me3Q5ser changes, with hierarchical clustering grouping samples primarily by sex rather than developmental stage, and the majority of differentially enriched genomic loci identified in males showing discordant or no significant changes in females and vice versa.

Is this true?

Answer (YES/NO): NO